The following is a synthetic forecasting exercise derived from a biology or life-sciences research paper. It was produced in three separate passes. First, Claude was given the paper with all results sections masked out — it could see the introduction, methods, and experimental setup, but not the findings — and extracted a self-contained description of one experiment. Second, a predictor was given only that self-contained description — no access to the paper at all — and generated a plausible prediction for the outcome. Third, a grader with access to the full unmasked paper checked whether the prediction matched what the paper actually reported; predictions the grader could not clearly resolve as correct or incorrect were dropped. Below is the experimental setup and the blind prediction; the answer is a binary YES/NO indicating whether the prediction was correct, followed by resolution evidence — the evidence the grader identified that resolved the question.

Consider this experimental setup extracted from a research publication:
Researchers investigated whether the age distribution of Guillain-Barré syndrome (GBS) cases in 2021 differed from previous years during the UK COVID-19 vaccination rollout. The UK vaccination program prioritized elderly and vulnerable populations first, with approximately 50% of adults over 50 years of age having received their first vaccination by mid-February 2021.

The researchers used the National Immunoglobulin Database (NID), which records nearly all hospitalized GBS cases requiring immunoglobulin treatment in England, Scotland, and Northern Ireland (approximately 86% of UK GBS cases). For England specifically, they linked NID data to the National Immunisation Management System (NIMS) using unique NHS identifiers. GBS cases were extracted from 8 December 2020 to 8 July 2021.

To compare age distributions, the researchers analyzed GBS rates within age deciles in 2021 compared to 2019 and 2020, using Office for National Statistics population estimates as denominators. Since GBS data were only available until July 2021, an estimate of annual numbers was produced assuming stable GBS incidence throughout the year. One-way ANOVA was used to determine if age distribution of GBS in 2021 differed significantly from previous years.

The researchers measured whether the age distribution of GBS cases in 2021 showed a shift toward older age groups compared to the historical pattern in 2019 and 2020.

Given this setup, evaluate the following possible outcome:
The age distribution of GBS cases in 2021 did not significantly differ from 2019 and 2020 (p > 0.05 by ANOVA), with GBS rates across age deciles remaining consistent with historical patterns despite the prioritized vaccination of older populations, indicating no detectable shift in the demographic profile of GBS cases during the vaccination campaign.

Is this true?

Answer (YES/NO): NO